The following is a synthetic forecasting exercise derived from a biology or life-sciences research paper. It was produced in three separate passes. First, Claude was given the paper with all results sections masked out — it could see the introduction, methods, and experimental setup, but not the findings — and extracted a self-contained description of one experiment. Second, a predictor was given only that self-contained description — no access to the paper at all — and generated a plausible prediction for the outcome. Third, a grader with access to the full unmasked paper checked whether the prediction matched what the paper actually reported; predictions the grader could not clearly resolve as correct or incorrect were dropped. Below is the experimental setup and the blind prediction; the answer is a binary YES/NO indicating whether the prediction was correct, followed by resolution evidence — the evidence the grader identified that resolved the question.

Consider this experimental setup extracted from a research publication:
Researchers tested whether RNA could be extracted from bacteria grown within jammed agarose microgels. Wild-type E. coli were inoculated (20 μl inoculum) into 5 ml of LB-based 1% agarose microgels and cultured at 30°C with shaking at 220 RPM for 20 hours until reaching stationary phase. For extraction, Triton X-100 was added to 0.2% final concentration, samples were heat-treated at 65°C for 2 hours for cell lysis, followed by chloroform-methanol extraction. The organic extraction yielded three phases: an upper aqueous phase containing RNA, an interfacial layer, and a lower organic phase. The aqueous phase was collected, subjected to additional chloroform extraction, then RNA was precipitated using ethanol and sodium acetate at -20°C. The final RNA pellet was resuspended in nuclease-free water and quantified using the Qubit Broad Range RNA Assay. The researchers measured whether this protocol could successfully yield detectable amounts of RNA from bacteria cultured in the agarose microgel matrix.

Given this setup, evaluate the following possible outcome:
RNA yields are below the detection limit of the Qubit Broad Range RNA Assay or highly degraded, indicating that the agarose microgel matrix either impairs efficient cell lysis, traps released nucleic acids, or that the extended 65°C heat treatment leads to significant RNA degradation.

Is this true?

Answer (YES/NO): NO